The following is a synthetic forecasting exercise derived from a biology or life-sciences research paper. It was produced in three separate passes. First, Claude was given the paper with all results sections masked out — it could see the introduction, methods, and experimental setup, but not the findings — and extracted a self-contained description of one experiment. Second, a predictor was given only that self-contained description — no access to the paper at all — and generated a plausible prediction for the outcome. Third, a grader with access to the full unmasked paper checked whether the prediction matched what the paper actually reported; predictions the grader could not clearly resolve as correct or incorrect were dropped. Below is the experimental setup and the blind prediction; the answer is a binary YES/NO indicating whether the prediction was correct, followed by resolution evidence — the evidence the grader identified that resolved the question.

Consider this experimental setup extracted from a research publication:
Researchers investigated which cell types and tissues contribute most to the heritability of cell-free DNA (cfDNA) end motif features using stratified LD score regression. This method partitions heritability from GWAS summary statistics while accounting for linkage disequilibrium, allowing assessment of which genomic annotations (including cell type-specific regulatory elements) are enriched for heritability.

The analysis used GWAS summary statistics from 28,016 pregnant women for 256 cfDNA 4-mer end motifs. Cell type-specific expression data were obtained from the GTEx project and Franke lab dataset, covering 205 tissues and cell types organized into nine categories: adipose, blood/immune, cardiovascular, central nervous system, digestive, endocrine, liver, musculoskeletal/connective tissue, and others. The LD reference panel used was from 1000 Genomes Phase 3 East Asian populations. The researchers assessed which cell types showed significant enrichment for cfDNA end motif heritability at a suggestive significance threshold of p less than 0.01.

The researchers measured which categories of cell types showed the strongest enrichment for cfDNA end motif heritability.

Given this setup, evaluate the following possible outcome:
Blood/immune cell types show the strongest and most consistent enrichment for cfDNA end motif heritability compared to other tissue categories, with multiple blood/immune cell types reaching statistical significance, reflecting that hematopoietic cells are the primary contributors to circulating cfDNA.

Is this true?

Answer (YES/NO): YES